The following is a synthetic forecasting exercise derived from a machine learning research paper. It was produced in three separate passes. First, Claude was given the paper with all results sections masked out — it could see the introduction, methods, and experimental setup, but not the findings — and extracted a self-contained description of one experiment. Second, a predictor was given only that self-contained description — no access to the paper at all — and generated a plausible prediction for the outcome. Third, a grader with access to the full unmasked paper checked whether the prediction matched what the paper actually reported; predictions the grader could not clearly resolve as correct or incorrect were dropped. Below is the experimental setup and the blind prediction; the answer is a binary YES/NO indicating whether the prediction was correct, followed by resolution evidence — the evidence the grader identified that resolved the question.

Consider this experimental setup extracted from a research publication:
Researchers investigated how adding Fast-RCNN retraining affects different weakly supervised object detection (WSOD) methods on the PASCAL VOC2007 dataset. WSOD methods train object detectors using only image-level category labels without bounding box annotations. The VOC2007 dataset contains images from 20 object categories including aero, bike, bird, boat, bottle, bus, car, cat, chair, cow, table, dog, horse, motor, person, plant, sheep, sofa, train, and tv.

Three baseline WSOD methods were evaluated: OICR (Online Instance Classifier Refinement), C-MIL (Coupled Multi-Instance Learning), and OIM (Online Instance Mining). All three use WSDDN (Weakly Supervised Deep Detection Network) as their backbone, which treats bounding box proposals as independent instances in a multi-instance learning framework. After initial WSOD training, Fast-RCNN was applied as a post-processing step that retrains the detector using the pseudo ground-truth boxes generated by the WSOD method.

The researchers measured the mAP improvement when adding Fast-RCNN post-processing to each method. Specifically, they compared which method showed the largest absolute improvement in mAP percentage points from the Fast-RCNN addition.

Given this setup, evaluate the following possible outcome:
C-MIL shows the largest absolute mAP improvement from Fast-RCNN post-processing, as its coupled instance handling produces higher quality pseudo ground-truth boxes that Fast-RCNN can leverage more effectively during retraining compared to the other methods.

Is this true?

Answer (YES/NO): NO